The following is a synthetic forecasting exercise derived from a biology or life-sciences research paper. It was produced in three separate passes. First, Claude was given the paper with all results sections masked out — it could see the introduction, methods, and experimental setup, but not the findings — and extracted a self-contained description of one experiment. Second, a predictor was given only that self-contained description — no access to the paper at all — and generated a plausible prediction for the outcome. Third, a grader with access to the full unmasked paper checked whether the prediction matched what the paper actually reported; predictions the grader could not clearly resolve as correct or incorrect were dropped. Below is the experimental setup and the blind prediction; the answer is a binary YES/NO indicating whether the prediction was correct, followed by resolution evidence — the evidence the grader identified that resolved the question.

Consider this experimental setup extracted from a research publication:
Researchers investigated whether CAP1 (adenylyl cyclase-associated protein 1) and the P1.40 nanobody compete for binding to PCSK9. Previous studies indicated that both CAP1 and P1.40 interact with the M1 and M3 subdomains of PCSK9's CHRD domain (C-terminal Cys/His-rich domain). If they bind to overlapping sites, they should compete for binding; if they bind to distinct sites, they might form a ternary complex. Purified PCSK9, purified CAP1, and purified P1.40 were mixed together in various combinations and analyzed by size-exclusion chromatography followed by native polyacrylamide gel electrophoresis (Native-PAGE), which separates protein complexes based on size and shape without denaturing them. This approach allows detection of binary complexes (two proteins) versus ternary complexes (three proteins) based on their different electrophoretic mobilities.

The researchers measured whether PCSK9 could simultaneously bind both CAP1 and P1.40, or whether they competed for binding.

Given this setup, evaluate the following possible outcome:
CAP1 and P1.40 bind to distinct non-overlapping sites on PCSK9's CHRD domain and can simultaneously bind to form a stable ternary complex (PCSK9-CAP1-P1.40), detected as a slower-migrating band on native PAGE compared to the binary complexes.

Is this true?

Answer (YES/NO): NO